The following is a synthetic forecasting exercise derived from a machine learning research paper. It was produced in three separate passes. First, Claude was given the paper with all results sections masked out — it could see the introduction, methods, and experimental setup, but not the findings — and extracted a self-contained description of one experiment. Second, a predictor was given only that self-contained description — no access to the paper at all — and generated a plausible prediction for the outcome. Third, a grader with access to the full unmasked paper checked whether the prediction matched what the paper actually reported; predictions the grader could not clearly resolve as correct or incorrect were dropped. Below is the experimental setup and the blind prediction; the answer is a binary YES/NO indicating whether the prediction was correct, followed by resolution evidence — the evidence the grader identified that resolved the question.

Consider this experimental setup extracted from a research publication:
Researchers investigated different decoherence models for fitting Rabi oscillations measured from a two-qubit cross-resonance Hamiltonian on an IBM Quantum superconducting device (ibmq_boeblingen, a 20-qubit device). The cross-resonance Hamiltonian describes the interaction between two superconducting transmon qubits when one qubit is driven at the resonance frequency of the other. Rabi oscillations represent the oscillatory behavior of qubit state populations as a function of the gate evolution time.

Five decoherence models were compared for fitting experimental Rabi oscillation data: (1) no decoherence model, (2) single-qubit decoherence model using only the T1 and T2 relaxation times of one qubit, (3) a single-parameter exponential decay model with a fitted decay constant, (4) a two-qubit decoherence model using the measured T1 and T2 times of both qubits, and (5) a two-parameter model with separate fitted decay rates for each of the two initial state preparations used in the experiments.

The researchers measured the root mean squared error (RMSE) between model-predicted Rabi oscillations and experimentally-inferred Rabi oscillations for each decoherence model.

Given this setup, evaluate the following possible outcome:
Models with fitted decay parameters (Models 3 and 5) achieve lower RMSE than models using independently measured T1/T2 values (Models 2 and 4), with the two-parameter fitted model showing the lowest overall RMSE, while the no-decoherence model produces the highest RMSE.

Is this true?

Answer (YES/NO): NO